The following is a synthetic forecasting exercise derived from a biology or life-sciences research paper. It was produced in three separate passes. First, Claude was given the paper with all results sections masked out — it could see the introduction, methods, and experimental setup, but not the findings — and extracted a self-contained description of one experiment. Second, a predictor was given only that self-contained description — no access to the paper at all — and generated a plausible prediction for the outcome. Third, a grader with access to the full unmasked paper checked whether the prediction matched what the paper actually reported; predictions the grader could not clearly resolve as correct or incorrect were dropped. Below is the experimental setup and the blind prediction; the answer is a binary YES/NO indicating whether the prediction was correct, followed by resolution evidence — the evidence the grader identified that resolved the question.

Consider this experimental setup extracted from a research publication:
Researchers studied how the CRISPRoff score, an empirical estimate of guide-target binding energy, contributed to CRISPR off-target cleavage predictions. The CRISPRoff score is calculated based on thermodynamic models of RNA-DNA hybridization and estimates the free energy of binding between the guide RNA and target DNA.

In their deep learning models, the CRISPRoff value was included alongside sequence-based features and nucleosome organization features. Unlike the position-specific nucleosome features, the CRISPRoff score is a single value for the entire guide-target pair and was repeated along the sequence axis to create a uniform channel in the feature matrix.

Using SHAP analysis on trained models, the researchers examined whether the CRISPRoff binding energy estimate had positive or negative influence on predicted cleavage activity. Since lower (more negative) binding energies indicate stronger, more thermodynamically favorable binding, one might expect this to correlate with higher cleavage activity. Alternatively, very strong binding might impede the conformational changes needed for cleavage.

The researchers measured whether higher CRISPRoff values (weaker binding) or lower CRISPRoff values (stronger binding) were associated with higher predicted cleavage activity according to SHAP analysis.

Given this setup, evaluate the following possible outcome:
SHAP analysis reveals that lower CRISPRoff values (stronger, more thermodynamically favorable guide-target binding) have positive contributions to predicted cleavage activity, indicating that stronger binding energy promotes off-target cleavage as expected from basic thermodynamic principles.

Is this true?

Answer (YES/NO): NO